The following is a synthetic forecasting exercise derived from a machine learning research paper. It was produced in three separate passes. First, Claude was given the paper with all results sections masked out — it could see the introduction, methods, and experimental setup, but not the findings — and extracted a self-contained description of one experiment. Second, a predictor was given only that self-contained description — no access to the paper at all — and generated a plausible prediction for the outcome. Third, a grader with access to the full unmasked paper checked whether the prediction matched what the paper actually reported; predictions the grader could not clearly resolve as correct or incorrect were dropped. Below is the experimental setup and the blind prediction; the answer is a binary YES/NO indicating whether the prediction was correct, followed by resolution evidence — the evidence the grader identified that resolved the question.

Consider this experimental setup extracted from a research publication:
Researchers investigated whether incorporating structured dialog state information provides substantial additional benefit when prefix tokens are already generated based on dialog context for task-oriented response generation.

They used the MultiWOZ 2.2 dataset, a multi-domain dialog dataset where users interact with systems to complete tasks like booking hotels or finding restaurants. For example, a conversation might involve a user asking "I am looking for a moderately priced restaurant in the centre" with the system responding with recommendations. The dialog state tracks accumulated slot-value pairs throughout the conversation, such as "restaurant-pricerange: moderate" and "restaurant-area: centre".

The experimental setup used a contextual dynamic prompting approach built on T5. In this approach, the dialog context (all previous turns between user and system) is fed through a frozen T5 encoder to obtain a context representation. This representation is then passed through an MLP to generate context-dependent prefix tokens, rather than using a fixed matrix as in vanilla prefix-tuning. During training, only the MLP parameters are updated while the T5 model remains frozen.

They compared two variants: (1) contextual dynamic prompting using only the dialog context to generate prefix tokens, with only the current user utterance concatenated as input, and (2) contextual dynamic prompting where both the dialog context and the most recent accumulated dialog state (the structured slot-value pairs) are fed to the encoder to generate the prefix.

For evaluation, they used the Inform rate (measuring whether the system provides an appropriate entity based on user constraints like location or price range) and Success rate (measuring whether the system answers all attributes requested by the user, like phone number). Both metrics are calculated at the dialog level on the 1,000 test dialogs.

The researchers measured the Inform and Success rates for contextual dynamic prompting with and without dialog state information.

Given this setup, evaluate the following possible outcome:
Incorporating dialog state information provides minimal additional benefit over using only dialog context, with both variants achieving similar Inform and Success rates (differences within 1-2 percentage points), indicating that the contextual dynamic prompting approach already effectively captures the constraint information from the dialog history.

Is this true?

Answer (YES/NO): NO